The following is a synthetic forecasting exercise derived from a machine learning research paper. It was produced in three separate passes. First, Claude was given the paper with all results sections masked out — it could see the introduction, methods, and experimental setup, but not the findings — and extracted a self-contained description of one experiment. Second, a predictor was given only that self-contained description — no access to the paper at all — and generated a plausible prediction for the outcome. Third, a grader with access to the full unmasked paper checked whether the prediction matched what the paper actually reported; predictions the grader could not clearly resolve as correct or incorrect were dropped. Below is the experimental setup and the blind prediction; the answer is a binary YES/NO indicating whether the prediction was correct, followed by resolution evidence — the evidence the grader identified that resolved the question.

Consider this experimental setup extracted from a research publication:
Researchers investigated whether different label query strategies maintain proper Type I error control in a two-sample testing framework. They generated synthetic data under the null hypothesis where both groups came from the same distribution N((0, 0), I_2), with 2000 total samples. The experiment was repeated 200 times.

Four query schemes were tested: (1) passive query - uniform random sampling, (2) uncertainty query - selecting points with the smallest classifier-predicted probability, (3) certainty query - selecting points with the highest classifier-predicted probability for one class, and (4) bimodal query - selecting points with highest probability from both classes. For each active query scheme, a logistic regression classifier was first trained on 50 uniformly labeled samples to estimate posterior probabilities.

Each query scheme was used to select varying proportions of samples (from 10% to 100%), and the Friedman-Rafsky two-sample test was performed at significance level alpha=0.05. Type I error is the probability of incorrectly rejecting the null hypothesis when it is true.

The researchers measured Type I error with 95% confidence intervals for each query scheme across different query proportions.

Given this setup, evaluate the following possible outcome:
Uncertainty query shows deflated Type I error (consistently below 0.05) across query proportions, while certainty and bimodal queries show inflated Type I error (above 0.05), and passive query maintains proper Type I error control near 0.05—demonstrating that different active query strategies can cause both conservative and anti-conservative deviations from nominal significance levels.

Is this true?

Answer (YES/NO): NO